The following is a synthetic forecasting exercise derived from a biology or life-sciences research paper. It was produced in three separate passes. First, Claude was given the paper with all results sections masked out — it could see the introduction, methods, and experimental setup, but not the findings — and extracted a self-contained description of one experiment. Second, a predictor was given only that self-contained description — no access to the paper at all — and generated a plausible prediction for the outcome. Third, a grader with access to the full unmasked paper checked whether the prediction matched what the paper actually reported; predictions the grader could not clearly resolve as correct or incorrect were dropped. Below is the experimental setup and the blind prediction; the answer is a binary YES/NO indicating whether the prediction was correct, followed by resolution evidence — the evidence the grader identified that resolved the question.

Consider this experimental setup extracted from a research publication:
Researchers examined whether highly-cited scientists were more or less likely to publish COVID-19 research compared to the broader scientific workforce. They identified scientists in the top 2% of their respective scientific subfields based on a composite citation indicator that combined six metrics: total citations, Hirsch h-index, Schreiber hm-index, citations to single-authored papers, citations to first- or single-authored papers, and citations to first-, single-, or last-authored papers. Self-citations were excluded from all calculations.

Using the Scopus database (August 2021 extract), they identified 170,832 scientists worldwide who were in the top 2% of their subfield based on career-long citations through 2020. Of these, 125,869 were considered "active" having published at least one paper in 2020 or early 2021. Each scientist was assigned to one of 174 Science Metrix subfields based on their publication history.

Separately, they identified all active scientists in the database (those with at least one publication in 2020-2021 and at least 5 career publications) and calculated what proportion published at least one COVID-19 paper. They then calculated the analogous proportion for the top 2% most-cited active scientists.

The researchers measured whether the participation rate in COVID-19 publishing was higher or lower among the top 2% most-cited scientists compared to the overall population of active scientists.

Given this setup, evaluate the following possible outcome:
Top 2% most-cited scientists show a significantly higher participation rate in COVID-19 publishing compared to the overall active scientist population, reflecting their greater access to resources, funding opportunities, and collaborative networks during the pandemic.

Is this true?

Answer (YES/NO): YES